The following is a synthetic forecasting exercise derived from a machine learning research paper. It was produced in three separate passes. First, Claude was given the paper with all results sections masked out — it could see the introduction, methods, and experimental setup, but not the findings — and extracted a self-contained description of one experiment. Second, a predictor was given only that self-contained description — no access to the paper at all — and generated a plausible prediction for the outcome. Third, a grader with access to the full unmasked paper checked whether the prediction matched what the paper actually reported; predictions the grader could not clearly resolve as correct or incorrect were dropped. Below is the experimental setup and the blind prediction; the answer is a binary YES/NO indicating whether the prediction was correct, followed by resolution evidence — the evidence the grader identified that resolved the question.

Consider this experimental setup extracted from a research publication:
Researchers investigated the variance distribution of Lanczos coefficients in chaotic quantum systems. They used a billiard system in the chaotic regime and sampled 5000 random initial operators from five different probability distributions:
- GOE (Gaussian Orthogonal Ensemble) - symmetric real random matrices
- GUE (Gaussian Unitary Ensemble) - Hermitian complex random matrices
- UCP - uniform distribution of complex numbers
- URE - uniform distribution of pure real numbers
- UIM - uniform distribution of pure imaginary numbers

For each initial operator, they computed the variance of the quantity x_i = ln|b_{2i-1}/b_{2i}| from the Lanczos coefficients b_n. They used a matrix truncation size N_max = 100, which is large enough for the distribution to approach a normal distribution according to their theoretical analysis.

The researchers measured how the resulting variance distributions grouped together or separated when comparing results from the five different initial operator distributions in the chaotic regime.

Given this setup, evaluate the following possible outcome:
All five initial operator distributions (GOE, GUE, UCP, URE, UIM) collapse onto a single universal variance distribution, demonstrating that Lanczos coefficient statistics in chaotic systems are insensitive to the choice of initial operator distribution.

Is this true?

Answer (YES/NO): NO